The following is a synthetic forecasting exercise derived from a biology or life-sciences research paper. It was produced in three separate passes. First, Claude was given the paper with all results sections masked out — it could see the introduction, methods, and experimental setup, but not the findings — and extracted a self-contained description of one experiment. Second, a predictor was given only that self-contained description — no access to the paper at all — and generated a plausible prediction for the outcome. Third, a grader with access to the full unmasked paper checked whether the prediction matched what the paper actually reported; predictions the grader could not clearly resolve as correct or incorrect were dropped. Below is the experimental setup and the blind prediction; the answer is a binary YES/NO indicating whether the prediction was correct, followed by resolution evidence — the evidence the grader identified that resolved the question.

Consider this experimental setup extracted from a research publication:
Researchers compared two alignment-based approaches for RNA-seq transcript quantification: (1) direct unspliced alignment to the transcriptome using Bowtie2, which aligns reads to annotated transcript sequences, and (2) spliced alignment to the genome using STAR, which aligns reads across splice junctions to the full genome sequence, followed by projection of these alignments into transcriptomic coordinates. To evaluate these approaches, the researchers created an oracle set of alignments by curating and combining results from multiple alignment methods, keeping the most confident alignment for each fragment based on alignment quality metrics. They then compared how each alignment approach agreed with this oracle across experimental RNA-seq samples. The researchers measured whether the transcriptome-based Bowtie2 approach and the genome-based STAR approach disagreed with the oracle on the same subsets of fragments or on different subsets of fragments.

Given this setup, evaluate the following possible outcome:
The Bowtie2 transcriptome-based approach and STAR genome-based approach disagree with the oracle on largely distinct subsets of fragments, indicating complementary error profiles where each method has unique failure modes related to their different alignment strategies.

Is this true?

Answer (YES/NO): YES